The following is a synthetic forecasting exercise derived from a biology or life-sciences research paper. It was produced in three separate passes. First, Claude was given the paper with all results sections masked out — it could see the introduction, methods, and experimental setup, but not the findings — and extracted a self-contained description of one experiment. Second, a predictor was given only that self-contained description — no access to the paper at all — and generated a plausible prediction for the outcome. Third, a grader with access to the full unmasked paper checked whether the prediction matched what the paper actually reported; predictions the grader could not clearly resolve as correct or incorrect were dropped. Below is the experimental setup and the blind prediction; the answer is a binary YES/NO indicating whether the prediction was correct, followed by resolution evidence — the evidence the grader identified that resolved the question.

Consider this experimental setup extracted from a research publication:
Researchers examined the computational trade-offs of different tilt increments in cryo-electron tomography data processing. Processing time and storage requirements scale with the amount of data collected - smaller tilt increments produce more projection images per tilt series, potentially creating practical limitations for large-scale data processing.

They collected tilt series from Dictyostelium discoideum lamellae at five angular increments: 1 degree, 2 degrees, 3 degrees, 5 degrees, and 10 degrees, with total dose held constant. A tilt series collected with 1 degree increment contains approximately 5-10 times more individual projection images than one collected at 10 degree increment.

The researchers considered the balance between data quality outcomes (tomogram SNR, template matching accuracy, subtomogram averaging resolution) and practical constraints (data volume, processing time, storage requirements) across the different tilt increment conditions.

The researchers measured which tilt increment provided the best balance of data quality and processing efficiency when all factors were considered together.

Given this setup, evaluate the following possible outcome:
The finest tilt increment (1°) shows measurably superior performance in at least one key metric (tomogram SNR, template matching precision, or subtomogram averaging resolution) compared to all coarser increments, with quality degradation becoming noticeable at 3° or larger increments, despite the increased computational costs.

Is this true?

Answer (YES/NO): NO